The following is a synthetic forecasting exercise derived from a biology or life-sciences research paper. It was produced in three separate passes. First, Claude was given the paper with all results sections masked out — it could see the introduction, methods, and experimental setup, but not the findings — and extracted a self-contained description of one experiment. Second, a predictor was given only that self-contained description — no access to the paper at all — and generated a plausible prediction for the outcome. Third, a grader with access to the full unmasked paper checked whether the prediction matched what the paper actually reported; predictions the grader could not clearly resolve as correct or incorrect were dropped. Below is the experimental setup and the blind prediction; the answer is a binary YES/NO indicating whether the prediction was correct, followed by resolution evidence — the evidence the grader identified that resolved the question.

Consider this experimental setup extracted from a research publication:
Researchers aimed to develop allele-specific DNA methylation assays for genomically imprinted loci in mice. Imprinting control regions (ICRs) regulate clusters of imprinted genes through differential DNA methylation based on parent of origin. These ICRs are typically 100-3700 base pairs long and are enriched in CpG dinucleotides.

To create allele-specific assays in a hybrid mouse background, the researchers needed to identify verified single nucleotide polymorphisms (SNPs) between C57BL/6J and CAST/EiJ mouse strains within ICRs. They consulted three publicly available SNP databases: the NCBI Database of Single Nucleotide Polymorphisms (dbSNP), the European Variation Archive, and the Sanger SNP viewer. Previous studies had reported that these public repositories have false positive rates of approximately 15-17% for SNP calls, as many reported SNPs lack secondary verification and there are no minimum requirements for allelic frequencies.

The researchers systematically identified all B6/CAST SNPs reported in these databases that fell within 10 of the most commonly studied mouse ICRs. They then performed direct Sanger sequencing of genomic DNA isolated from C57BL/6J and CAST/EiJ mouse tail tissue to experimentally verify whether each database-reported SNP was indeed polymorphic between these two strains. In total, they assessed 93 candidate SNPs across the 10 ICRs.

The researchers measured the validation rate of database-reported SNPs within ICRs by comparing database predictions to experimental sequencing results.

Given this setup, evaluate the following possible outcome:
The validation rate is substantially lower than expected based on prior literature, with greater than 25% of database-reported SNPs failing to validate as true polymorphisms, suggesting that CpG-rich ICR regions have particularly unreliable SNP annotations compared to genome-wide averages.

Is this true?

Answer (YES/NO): YES